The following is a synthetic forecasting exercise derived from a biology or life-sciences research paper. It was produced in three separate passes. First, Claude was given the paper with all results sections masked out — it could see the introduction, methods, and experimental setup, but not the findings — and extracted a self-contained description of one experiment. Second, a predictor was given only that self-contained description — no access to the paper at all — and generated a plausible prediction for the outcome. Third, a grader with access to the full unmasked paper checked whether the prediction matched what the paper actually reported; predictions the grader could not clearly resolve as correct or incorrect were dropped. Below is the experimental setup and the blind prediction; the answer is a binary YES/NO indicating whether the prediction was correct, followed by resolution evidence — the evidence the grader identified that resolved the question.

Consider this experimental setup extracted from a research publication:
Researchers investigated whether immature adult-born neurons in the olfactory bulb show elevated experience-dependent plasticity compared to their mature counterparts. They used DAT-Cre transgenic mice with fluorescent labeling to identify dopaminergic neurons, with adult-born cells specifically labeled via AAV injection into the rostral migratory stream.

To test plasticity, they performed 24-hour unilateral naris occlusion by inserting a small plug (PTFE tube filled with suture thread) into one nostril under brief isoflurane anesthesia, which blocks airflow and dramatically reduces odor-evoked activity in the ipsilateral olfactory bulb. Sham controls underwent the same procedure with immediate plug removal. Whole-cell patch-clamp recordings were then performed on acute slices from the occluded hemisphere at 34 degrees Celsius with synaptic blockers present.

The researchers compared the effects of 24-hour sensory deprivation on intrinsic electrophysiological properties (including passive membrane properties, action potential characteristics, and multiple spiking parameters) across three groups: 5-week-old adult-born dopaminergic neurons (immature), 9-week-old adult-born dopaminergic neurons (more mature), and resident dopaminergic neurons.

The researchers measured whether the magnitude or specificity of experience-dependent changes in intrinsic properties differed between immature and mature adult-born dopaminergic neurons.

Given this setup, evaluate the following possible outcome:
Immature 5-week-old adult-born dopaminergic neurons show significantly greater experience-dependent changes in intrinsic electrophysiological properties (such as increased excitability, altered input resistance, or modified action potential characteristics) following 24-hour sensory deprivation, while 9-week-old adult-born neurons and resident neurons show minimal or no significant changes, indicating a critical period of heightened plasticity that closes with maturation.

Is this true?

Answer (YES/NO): NO